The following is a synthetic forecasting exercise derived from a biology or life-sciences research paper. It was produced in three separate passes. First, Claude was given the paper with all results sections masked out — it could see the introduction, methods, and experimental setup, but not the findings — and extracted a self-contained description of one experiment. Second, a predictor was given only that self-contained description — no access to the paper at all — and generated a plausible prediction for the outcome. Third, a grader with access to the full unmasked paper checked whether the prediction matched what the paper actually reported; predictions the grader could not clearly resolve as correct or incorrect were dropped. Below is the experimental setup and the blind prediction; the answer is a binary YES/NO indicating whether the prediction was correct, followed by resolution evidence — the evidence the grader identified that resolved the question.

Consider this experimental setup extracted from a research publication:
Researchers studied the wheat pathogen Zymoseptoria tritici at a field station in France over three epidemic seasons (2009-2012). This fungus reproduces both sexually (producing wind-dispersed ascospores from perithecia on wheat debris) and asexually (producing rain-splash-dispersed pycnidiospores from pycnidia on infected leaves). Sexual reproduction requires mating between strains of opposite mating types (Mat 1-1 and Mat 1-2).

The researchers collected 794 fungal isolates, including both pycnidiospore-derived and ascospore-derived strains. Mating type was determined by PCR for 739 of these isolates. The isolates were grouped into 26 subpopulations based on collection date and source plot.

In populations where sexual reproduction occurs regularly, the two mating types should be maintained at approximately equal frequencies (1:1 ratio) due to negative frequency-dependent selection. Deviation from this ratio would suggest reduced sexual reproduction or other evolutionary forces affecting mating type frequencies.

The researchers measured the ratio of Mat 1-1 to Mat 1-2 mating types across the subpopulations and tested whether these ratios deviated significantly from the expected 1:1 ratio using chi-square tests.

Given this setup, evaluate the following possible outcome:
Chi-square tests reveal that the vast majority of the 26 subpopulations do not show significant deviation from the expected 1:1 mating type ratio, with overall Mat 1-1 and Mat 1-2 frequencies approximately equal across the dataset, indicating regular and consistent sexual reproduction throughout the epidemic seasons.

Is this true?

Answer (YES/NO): NO